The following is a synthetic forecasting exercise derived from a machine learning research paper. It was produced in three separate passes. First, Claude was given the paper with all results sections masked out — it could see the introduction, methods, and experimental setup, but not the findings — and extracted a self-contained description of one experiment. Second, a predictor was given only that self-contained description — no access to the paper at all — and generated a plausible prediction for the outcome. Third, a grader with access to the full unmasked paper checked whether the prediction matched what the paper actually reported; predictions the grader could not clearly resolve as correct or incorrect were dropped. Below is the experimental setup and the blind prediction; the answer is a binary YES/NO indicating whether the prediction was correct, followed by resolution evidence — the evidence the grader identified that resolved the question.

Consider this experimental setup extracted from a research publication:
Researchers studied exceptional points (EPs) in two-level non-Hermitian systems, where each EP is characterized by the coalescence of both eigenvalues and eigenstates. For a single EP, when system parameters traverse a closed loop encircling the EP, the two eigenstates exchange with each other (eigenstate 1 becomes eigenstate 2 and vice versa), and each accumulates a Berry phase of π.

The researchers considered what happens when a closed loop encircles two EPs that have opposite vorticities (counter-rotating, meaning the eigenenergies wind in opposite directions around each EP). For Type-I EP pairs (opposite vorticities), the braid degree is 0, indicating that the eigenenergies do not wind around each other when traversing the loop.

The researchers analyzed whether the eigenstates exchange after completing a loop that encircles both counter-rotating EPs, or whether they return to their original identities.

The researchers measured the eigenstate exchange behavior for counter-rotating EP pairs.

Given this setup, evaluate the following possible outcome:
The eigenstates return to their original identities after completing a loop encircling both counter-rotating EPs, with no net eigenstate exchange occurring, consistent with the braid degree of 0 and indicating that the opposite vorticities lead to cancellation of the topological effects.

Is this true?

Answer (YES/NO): NO